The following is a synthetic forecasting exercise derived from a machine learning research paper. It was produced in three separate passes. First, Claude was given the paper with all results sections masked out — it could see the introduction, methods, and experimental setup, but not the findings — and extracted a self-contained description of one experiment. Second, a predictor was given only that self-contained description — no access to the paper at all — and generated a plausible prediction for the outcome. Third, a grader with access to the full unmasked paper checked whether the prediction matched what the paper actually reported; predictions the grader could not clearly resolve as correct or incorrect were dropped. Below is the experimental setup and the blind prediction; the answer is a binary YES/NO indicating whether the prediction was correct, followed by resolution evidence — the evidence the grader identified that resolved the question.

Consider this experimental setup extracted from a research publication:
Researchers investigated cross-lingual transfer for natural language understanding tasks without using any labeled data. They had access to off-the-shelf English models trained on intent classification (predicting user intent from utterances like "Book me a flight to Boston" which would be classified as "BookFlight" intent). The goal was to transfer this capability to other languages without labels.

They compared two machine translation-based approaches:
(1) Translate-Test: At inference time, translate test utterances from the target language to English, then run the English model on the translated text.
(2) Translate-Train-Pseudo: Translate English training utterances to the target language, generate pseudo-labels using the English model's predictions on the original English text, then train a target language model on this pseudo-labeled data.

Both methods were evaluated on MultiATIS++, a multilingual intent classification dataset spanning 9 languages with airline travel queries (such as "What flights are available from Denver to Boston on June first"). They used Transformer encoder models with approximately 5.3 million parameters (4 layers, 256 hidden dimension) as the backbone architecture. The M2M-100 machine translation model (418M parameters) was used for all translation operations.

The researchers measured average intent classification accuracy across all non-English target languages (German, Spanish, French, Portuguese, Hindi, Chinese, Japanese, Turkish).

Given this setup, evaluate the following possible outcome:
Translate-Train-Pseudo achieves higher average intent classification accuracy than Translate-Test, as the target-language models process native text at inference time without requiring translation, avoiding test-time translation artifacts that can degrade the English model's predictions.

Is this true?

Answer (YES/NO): NO